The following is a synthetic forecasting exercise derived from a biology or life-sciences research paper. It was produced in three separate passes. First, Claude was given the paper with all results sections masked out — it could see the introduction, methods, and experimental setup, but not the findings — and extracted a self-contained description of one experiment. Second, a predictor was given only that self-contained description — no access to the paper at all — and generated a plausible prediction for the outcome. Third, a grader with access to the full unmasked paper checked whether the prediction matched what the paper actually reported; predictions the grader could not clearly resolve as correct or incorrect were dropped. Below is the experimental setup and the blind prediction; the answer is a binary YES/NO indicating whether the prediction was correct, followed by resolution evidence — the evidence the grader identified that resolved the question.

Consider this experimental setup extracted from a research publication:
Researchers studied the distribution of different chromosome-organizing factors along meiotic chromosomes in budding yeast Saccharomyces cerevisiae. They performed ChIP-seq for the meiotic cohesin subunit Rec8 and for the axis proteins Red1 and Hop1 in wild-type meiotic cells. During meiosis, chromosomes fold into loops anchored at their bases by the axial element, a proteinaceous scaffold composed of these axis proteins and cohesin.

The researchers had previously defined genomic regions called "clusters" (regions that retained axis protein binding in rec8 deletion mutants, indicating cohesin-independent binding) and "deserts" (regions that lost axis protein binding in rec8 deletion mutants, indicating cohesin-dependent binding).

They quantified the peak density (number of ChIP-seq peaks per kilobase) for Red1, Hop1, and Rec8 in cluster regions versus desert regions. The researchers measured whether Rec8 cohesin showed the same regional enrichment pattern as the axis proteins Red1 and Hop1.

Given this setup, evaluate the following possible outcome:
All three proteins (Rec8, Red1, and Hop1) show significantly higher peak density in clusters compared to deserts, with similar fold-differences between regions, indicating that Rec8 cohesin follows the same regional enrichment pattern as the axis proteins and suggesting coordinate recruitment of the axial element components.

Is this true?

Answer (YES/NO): NO